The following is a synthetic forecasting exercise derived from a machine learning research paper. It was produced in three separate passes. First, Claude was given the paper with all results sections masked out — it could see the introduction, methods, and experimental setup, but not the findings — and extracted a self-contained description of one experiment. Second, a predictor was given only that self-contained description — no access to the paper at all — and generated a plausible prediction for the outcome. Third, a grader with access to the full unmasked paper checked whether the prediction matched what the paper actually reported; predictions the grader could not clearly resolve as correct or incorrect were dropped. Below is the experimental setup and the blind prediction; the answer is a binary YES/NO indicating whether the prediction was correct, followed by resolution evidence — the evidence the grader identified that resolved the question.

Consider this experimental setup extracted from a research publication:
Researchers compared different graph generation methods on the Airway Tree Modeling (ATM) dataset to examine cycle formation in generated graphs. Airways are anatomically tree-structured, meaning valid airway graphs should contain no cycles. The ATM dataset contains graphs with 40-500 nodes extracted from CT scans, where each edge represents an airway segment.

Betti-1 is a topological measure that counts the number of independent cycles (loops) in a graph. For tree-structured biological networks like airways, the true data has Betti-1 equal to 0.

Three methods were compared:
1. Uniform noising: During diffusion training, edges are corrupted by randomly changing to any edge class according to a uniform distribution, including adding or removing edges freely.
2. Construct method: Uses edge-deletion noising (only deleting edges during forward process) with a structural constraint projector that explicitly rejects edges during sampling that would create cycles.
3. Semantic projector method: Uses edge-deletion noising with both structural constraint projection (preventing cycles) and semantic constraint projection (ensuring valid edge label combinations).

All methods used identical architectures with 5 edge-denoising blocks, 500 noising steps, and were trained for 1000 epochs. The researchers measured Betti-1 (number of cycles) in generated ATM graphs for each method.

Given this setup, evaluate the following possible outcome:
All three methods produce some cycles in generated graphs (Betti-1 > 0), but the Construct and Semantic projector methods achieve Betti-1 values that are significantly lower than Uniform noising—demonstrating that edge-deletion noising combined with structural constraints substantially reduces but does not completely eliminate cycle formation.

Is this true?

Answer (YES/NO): NO